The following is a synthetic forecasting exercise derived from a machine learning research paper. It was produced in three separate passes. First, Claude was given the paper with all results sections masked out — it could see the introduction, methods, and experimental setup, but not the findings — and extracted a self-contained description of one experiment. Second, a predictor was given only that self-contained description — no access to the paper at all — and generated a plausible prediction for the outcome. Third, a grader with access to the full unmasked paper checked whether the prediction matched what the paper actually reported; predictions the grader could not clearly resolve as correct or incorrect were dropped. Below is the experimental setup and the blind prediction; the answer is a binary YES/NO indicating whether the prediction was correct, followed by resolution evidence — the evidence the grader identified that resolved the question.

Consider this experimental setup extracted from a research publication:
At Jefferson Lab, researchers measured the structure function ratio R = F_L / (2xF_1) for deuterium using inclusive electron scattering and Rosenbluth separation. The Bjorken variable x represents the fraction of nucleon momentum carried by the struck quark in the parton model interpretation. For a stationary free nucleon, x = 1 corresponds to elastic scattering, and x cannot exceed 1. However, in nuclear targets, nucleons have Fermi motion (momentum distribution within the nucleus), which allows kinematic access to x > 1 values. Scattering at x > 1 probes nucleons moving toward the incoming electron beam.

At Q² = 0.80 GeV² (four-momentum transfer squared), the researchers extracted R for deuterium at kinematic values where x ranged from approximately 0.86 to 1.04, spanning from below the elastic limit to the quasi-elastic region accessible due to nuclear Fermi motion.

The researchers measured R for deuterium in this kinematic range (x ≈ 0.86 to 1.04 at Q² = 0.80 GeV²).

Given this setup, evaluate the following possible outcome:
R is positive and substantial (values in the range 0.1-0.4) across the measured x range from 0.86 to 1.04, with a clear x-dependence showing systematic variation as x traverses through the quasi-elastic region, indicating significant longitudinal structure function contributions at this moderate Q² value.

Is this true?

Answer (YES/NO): NO